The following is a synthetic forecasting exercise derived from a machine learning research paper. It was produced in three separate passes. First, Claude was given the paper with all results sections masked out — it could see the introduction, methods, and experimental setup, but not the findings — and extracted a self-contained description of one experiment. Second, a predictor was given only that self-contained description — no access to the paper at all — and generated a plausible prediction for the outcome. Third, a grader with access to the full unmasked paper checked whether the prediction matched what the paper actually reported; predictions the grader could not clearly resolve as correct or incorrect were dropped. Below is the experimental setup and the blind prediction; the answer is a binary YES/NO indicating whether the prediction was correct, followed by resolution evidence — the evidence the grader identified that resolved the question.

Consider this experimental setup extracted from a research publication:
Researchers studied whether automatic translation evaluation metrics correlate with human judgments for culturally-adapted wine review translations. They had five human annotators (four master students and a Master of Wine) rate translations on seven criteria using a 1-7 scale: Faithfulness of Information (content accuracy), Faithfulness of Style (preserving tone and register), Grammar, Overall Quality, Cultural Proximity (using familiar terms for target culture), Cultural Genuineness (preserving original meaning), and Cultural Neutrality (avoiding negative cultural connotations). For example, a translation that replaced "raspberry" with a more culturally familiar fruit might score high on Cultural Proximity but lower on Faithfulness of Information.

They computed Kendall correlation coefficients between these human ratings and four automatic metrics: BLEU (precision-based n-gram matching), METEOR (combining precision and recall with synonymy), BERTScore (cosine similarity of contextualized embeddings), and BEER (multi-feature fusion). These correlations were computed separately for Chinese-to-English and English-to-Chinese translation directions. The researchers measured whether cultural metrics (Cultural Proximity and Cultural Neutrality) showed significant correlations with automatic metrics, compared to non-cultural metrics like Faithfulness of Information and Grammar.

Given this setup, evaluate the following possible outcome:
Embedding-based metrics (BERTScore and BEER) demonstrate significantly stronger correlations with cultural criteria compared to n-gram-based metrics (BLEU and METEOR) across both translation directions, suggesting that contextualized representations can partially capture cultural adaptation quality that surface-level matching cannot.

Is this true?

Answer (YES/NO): NO